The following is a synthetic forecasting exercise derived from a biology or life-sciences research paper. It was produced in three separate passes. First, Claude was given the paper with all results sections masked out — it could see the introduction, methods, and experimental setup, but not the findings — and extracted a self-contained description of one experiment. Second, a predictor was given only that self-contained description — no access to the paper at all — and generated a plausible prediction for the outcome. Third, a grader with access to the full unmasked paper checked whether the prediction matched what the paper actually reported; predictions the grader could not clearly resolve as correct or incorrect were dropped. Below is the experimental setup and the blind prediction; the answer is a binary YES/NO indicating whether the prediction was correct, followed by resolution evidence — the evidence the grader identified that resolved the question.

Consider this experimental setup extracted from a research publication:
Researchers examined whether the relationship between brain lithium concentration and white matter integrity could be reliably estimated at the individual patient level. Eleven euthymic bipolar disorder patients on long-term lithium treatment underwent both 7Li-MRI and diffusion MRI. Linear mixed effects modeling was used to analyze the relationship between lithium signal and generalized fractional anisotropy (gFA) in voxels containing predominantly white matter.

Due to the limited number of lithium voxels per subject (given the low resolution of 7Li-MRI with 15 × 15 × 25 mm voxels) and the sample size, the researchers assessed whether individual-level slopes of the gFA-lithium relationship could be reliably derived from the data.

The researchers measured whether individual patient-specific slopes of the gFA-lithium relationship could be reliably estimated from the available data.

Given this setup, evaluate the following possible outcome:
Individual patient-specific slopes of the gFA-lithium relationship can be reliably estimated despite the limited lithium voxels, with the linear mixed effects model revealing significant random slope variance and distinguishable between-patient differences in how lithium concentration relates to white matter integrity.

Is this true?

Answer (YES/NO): NO